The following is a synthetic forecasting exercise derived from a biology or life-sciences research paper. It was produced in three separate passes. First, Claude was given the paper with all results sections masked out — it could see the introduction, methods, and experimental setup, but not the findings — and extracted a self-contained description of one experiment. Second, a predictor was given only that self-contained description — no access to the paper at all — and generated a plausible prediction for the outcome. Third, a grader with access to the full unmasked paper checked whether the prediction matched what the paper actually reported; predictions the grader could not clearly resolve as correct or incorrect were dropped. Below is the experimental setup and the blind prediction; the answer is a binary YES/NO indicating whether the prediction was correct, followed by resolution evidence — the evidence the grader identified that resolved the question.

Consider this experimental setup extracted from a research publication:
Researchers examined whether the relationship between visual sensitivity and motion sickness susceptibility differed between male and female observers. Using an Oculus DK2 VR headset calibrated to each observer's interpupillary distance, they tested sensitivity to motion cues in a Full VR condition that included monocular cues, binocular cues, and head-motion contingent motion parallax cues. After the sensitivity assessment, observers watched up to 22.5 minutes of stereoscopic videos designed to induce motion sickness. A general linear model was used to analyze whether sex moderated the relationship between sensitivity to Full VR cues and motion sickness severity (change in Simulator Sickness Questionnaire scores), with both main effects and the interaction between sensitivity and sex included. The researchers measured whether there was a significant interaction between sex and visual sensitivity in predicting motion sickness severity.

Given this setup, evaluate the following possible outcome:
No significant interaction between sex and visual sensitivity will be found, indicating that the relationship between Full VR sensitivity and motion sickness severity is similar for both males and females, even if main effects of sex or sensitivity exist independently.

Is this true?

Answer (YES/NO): YES